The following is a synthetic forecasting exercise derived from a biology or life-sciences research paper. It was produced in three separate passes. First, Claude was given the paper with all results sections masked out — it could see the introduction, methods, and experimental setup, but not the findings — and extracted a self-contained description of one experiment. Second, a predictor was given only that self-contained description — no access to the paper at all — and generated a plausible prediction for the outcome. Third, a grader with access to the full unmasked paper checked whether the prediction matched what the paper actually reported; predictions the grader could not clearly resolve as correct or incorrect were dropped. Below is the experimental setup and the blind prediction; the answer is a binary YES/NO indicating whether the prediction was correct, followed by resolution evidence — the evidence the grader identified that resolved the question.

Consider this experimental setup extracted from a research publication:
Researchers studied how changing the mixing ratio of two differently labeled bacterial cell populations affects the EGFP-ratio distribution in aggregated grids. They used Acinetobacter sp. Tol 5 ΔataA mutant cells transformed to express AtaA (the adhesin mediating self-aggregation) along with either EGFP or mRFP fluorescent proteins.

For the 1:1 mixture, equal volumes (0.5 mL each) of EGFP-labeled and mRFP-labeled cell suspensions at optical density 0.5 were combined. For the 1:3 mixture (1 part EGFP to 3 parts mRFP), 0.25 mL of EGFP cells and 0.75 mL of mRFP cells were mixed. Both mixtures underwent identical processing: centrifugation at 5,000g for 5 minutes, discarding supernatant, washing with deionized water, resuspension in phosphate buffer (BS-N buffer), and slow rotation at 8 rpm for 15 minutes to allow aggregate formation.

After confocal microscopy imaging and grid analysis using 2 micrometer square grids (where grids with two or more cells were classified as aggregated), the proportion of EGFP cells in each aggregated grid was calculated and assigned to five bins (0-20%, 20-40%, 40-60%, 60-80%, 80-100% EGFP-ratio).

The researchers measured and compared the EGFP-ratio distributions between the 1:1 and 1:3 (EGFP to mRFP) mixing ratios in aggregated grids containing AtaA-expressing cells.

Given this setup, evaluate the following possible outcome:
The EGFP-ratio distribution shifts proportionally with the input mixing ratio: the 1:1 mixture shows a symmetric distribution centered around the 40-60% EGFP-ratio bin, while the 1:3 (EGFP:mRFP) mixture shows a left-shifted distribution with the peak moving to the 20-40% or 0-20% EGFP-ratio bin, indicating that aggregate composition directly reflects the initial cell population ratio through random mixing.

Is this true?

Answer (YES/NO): YES